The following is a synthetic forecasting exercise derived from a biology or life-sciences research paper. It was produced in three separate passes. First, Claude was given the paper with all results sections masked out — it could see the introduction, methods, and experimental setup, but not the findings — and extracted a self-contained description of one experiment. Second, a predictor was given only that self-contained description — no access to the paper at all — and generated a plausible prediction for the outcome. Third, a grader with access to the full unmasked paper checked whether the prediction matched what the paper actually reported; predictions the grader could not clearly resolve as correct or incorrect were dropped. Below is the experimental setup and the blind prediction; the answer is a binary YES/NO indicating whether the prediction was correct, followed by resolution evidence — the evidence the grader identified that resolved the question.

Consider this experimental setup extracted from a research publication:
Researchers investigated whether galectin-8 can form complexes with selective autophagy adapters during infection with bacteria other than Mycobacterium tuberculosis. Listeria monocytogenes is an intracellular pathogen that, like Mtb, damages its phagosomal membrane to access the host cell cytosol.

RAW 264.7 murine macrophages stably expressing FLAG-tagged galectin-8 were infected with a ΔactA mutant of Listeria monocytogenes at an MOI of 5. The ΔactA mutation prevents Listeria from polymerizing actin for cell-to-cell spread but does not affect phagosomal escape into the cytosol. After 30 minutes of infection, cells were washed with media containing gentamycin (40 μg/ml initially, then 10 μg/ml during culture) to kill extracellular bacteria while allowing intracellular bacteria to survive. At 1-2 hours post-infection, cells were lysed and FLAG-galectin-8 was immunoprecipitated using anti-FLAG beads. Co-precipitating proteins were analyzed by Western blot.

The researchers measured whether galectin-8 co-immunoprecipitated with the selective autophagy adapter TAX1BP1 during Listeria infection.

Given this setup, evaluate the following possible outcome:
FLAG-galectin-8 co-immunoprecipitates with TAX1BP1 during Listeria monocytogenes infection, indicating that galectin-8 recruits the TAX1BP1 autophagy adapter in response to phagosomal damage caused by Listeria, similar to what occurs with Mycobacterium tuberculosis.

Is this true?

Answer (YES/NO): YES